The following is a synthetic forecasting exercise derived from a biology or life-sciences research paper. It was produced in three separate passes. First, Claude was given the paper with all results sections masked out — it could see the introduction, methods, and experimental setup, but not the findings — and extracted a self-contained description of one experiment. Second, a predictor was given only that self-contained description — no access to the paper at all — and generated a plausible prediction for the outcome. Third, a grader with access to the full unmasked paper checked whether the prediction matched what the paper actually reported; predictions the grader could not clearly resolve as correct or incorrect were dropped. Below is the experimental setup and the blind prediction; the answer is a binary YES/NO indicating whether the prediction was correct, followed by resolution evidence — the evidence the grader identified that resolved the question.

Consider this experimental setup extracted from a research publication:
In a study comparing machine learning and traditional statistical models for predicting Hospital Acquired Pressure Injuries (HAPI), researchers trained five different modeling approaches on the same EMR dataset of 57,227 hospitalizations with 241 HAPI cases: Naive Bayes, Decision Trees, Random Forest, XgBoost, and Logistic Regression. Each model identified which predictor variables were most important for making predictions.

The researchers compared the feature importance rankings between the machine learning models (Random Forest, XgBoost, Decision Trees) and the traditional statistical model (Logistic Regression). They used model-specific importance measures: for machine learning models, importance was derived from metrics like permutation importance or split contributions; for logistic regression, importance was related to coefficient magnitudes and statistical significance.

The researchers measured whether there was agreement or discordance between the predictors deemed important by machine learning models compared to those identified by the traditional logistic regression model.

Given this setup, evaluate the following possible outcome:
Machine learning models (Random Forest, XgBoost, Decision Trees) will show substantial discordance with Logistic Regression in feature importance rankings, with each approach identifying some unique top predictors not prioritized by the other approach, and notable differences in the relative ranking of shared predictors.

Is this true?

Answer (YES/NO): YES